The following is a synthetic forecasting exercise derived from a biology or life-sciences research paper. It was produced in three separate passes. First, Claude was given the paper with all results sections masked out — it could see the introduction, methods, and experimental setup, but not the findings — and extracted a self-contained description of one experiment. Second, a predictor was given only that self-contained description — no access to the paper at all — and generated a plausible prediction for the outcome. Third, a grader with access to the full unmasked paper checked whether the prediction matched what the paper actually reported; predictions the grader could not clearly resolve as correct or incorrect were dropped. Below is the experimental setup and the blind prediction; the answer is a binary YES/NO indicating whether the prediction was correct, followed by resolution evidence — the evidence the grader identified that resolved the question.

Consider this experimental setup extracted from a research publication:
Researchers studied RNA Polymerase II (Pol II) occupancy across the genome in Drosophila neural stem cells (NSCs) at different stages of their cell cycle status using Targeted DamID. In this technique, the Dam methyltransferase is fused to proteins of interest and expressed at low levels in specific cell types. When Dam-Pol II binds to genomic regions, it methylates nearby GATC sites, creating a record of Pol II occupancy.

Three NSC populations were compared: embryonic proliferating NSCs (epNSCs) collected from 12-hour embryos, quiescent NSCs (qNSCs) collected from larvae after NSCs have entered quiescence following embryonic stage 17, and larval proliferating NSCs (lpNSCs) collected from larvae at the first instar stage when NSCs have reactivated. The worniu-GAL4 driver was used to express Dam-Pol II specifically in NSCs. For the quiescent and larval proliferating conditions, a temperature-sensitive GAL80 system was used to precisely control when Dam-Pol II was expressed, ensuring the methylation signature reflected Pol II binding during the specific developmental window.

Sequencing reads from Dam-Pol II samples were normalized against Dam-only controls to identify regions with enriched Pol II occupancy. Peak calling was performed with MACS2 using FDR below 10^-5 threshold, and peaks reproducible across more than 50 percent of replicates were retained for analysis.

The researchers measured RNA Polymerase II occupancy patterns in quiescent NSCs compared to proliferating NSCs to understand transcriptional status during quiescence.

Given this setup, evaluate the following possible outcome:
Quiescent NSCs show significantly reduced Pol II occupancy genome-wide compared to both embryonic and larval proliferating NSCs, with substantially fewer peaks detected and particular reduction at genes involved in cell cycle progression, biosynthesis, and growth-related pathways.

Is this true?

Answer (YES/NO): NO